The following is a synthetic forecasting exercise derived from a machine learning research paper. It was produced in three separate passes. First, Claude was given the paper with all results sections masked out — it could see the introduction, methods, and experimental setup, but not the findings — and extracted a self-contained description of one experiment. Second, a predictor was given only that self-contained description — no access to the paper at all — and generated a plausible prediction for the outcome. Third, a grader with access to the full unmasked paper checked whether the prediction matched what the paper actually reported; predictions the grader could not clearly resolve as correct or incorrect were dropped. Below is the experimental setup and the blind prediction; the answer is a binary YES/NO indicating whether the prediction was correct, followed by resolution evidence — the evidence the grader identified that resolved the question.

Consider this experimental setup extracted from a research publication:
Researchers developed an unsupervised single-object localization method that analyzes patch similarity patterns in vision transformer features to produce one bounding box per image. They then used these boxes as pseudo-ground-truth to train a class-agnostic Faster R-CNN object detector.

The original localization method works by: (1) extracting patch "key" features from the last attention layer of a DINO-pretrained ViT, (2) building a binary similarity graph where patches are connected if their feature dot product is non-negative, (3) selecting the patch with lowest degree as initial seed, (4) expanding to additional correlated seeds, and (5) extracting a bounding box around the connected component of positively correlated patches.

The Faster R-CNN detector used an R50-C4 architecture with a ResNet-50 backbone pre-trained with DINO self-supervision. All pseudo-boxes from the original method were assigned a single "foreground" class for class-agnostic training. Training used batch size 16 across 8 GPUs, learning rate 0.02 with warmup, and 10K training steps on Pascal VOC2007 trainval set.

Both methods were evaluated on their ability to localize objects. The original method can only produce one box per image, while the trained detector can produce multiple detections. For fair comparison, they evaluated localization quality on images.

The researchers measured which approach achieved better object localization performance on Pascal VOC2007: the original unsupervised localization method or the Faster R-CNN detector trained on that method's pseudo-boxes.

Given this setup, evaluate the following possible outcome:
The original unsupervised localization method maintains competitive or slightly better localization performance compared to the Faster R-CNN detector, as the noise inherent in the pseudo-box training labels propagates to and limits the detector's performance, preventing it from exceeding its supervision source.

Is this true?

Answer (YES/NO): NO